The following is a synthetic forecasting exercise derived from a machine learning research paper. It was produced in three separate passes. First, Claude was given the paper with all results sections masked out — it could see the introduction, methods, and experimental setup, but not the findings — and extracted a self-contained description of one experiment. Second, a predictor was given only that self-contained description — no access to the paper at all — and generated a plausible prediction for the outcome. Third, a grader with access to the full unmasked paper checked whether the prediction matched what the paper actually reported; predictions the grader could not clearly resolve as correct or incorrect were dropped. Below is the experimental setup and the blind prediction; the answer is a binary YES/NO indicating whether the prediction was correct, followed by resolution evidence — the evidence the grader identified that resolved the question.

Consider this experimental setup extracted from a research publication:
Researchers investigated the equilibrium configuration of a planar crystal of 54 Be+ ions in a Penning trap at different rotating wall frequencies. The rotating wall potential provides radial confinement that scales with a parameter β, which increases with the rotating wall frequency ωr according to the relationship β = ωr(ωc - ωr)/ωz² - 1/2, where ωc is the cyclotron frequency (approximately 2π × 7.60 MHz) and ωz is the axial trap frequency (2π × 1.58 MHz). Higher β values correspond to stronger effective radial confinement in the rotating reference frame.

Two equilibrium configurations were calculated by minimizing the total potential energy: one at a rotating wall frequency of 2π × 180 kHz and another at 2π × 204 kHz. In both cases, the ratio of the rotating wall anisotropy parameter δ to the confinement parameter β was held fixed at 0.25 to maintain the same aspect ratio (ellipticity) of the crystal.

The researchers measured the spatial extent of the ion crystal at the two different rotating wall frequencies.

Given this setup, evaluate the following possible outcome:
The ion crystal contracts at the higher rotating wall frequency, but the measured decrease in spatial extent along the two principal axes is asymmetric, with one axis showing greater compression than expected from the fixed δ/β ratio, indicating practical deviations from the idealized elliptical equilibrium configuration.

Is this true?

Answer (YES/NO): NO